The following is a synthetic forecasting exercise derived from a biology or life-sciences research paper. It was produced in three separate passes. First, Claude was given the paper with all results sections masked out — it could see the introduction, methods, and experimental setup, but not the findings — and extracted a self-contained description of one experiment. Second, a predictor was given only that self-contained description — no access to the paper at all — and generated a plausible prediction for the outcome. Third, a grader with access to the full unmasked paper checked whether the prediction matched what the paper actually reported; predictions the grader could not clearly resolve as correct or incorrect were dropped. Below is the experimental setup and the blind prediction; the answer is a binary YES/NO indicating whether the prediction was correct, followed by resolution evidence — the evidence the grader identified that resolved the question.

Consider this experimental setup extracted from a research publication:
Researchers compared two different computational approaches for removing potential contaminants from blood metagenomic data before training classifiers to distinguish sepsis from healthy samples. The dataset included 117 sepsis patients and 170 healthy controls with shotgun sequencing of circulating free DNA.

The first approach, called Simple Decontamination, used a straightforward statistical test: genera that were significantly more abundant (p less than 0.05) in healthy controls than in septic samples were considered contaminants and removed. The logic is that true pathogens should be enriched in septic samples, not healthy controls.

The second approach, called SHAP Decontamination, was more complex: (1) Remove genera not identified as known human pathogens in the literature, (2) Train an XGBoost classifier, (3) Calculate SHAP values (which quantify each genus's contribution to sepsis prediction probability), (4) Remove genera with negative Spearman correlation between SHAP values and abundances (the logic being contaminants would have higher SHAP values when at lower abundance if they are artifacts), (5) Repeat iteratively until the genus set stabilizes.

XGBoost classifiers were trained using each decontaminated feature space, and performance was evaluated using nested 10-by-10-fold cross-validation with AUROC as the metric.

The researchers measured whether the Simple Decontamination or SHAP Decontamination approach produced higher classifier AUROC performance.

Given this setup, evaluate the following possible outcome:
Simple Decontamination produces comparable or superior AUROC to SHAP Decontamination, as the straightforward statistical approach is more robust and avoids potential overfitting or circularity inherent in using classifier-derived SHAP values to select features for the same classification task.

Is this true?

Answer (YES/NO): YES